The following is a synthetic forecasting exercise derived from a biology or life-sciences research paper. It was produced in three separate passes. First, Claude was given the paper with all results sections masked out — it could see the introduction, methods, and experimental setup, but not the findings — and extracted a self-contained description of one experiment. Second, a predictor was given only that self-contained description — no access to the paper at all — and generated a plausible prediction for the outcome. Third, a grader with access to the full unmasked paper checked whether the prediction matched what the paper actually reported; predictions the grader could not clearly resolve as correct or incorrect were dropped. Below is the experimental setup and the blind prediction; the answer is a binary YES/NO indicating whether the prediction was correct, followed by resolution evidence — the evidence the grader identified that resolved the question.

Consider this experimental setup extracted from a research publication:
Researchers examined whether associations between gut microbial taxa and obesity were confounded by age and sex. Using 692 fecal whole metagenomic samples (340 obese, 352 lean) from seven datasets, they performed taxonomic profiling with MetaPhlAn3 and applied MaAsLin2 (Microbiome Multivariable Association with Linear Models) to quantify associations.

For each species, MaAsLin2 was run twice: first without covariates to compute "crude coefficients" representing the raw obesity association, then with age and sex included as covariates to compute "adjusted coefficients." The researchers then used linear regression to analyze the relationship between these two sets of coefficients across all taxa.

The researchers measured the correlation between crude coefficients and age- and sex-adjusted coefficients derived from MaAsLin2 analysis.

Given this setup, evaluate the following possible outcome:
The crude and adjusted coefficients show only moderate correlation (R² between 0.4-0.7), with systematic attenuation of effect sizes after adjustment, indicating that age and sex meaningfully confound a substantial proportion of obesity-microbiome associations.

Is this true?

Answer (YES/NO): NO